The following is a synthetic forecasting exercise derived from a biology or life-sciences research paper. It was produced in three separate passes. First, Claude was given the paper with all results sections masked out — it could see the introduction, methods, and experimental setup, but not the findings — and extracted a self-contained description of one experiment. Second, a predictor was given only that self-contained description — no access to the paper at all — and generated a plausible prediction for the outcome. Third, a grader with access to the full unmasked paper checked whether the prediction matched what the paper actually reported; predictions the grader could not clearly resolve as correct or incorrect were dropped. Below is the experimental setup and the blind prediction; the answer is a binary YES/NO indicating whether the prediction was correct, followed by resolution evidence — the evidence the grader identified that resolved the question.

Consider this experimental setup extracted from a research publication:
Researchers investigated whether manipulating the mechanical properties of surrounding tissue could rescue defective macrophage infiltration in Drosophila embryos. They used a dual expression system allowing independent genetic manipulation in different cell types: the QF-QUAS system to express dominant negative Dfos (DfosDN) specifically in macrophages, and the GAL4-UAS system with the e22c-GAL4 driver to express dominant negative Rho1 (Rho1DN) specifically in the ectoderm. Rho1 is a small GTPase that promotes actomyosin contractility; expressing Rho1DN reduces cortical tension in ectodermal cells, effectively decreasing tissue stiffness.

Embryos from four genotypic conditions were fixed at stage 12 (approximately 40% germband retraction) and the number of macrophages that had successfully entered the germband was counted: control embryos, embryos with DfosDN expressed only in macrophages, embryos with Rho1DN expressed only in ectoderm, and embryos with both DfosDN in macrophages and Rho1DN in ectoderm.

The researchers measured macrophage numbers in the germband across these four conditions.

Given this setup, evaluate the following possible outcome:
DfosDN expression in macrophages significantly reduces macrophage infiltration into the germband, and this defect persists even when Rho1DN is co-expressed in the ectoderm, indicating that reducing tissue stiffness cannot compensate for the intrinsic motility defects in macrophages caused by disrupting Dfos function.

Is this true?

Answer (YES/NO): NO